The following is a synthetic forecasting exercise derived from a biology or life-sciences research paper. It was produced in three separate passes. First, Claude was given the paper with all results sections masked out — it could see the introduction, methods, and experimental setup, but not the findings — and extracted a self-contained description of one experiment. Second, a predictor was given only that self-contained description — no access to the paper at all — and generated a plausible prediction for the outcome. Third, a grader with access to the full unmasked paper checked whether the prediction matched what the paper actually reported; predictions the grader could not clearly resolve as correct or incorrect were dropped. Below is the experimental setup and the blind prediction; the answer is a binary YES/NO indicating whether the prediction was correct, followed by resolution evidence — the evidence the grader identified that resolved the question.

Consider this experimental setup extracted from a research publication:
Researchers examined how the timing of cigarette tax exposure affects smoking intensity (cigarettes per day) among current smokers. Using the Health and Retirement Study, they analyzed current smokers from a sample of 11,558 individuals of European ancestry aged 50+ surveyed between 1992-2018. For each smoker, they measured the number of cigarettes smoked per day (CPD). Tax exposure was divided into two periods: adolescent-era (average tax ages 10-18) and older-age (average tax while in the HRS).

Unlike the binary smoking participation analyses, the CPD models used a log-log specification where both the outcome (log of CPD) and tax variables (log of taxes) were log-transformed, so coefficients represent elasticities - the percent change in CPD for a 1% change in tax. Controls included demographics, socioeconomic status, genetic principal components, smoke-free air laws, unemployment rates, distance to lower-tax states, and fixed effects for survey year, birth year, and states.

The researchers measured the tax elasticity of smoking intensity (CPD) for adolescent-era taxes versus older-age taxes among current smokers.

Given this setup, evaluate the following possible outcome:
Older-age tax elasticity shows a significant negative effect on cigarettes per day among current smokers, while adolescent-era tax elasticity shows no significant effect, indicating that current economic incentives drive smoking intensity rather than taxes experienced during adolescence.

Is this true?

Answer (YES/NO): YES